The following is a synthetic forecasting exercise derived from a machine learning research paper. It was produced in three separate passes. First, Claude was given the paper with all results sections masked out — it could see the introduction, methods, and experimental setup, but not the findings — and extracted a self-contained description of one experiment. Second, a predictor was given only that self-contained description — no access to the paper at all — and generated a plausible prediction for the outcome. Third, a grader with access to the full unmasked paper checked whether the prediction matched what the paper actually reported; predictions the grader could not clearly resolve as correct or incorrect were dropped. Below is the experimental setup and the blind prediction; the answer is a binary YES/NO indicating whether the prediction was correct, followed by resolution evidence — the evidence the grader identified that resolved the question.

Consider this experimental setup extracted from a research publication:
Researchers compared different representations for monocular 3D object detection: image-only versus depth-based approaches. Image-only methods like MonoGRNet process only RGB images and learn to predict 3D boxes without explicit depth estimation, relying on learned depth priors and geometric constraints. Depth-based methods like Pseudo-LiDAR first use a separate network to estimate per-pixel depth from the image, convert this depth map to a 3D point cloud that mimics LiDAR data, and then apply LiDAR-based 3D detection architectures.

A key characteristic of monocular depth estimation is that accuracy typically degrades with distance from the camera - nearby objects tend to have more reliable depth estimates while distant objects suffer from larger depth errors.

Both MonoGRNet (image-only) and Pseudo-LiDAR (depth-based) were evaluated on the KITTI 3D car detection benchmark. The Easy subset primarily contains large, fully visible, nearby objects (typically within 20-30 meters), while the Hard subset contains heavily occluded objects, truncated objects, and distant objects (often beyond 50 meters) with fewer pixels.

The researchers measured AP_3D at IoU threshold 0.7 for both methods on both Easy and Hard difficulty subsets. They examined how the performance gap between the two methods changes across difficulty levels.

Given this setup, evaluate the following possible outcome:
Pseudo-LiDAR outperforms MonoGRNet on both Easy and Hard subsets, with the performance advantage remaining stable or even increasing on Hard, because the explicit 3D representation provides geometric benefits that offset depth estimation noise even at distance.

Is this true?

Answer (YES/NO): NO